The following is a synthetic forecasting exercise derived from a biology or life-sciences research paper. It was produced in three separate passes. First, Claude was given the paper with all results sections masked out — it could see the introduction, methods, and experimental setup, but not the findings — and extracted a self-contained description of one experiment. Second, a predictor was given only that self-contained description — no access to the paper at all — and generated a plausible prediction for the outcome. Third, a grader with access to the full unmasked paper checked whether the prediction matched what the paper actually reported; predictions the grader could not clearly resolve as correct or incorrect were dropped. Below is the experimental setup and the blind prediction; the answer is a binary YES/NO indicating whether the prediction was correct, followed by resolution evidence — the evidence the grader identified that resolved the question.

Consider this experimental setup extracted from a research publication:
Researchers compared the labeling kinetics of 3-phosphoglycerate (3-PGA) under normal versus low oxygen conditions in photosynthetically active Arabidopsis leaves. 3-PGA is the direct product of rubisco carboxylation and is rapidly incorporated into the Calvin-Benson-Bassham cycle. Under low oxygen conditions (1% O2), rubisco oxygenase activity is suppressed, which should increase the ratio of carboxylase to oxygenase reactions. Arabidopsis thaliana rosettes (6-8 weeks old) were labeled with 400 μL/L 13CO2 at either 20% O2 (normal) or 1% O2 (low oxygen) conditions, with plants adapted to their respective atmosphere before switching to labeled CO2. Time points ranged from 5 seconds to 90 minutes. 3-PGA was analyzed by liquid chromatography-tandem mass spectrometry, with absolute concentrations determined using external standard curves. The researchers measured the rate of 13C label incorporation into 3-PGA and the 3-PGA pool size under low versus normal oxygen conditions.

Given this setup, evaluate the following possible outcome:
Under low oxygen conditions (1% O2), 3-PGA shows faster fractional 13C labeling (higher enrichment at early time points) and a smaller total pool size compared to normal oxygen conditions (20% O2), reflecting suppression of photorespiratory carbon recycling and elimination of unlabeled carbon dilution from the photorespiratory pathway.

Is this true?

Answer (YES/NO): NO